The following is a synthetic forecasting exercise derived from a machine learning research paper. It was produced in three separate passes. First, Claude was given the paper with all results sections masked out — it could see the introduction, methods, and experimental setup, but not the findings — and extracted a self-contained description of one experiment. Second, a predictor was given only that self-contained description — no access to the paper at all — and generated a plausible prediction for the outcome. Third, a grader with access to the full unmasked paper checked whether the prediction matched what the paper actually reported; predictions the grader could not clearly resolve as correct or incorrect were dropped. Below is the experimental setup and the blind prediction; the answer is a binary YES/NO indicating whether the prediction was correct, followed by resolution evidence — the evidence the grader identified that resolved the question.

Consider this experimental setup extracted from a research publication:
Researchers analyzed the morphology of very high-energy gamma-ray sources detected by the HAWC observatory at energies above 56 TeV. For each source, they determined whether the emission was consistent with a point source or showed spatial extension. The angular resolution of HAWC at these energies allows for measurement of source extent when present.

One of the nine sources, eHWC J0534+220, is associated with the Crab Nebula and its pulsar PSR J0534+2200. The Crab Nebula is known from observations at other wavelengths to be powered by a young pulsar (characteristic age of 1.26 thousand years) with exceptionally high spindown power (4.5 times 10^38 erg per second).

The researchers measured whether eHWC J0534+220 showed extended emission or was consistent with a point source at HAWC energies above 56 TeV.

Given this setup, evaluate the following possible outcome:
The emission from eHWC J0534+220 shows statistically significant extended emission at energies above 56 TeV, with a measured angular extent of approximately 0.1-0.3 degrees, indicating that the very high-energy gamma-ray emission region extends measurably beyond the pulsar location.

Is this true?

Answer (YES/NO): NO